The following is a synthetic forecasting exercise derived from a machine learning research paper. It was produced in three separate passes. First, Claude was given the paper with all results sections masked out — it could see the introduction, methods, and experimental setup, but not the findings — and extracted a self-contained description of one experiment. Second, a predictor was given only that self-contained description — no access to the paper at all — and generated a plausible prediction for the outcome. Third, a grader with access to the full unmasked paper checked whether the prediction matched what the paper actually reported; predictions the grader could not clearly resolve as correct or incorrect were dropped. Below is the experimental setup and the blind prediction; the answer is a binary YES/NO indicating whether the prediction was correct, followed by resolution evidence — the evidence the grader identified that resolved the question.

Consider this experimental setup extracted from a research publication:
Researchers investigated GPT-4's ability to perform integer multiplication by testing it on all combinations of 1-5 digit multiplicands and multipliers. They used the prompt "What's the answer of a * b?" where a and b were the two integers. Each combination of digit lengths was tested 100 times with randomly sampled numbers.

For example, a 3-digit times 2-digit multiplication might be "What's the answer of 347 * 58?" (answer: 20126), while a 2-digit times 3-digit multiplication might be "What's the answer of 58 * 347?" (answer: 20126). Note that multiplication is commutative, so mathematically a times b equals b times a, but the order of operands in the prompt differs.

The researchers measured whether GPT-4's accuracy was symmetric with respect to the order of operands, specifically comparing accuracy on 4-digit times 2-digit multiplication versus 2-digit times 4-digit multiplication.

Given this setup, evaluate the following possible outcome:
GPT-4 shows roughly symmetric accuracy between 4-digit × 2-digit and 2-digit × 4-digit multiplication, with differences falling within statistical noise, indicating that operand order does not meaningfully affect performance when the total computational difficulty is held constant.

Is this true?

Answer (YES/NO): NO